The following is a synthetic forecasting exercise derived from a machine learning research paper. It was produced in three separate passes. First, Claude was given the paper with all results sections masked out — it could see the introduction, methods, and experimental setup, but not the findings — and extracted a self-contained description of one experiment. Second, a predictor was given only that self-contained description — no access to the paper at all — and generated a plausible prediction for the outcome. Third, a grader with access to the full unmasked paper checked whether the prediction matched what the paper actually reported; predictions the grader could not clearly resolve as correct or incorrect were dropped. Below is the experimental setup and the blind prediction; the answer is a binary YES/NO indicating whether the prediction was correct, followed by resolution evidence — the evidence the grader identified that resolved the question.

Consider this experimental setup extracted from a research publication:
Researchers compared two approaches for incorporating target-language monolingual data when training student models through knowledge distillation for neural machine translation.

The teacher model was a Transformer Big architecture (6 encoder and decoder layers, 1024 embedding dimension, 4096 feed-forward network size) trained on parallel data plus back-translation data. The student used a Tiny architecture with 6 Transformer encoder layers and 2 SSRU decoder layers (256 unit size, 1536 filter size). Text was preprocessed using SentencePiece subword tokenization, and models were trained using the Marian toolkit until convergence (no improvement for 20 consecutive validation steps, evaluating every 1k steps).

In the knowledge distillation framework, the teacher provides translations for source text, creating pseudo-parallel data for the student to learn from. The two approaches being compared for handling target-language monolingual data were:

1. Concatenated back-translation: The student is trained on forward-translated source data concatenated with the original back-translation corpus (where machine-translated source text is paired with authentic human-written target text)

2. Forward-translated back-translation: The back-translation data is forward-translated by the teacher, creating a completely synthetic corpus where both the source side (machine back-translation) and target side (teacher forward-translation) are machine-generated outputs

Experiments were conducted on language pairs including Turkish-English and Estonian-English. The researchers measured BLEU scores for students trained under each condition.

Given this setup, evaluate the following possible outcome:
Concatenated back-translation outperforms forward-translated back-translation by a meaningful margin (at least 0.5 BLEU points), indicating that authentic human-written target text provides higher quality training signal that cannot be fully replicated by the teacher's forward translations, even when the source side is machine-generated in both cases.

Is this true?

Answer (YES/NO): NO